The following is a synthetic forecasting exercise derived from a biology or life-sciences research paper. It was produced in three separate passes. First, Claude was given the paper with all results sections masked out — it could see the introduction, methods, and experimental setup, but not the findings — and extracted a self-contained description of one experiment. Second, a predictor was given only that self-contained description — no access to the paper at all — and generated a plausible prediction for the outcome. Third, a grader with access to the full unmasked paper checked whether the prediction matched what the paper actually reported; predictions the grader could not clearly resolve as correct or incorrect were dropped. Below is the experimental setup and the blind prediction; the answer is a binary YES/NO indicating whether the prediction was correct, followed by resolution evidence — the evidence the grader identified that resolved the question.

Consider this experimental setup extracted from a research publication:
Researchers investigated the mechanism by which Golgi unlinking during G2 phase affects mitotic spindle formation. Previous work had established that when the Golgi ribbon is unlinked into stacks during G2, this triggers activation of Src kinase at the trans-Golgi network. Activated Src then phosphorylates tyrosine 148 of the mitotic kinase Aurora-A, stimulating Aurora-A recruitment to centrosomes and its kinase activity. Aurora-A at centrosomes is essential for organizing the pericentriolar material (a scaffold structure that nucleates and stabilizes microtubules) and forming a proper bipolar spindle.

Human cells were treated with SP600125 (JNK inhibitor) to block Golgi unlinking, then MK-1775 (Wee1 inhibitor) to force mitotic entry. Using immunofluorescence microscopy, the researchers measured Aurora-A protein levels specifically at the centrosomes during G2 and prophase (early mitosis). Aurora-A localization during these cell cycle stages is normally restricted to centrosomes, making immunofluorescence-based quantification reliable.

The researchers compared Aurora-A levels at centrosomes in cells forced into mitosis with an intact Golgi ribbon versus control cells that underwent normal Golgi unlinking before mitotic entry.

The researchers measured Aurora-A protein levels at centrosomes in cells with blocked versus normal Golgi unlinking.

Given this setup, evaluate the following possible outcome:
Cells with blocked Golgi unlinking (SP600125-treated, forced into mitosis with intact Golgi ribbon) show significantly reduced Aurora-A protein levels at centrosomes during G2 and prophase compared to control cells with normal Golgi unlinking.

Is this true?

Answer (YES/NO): YES